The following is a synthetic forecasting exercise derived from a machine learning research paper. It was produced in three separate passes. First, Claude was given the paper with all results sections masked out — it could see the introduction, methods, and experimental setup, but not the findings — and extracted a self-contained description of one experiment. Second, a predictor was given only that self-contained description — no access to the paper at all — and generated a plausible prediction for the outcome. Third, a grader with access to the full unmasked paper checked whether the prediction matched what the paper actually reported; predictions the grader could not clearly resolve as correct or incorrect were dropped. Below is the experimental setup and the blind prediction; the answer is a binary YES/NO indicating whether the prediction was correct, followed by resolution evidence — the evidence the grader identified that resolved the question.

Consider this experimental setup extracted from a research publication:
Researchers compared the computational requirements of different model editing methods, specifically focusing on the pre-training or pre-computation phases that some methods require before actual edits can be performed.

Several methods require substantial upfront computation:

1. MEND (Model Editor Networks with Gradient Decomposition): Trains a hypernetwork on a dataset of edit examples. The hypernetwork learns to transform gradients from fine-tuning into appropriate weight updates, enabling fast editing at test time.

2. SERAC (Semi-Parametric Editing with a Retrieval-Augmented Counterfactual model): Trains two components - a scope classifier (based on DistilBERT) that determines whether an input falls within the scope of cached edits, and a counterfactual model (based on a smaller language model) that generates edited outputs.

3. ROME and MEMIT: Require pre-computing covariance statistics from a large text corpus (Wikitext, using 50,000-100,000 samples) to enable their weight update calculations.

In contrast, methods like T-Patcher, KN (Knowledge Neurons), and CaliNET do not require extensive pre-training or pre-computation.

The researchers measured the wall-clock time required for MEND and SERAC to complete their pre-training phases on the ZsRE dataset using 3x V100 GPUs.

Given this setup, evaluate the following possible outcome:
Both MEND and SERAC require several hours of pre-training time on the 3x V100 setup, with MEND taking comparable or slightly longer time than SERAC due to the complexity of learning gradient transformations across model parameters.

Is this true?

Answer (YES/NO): NO